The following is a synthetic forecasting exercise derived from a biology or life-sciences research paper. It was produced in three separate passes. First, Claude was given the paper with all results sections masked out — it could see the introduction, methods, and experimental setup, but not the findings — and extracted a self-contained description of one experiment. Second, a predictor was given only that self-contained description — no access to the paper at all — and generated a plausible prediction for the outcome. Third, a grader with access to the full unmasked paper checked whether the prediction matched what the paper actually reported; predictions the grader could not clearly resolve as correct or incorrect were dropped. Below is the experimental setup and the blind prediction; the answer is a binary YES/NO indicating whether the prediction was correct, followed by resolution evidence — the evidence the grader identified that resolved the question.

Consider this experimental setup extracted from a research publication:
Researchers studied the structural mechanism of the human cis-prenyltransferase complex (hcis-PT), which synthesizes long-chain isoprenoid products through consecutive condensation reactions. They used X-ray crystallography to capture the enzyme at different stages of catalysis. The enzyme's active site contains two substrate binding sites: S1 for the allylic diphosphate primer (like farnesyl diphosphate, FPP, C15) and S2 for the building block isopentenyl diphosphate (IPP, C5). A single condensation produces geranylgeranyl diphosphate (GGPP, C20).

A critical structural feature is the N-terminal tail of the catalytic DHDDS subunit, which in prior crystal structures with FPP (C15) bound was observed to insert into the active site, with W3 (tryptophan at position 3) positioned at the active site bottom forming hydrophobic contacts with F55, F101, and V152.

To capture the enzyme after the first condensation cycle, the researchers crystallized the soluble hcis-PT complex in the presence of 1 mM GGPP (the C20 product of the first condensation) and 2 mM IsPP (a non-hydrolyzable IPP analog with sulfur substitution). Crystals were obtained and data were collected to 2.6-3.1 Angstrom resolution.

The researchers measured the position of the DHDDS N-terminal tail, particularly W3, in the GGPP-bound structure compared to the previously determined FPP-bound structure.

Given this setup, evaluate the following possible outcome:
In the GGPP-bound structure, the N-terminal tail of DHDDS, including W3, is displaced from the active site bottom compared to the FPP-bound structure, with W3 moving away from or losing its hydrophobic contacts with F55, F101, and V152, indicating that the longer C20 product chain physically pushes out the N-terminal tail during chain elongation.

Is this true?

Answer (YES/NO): YES